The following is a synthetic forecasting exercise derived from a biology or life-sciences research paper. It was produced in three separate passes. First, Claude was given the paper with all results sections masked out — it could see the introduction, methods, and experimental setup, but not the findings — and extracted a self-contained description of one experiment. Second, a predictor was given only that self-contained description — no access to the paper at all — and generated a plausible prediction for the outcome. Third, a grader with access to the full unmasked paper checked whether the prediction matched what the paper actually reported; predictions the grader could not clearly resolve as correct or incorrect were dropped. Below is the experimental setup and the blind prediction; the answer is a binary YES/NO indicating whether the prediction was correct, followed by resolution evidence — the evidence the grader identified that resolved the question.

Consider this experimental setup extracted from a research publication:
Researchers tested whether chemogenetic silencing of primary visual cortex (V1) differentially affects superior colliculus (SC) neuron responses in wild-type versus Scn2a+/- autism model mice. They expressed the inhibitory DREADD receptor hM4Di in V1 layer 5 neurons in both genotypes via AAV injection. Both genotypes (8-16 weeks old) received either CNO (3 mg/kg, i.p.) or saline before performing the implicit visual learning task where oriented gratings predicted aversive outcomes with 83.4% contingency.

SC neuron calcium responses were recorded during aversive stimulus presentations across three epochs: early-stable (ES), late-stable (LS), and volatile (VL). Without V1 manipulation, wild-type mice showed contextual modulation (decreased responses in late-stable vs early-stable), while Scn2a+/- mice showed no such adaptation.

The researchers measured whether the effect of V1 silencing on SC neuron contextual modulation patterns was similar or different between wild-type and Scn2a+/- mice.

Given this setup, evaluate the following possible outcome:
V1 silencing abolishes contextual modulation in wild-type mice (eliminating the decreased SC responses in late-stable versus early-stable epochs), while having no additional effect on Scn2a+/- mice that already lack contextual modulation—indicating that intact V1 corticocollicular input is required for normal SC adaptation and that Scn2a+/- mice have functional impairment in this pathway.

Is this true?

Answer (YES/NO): NO